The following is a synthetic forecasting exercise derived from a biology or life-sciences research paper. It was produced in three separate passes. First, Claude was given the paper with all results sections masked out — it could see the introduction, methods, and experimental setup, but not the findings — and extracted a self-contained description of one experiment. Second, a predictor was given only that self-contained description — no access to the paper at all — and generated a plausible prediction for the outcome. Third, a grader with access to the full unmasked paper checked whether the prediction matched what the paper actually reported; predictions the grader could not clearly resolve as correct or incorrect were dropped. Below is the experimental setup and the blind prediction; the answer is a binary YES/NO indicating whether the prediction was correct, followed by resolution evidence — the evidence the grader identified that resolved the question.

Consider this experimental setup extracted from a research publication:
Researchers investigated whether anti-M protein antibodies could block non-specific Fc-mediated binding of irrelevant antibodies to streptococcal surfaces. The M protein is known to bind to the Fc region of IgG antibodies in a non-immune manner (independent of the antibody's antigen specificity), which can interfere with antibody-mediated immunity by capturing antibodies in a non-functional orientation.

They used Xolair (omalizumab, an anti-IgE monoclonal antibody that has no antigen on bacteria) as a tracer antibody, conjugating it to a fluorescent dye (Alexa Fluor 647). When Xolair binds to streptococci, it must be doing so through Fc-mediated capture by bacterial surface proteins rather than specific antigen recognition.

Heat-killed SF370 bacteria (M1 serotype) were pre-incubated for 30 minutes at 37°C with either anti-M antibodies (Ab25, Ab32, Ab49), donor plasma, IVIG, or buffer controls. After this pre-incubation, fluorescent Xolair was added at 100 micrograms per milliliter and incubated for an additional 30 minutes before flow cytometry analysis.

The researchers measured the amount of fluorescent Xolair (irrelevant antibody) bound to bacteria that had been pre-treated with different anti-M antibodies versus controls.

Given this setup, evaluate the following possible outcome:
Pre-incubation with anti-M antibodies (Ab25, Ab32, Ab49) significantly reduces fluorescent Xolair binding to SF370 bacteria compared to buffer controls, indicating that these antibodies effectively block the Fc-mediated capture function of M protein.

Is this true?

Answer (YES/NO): NO